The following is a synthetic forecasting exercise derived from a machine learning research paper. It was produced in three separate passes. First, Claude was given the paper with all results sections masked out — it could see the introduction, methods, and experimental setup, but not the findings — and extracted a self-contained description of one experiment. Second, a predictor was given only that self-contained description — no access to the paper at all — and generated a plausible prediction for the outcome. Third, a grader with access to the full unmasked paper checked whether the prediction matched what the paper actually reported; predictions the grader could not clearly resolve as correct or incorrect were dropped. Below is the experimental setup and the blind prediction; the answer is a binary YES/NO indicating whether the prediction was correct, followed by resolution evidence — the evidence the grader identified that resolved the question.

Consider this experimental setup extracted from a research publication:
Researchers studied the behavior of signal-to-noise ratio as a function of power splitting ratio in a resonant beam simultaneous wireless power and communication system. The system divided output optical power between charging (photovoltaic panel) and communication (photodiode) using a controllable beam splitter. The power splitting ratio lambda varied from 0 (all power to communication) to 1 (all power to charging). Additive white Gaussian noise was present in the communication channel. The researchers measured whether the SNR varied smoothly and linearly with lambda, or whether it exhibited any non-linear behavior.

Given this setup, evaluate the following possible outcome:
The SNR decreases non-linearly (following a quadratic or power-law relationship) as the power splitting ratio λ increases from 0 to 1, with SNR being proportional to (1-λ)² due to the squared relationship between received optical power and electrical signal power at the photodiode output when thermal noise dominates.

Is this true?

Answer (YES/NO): YES